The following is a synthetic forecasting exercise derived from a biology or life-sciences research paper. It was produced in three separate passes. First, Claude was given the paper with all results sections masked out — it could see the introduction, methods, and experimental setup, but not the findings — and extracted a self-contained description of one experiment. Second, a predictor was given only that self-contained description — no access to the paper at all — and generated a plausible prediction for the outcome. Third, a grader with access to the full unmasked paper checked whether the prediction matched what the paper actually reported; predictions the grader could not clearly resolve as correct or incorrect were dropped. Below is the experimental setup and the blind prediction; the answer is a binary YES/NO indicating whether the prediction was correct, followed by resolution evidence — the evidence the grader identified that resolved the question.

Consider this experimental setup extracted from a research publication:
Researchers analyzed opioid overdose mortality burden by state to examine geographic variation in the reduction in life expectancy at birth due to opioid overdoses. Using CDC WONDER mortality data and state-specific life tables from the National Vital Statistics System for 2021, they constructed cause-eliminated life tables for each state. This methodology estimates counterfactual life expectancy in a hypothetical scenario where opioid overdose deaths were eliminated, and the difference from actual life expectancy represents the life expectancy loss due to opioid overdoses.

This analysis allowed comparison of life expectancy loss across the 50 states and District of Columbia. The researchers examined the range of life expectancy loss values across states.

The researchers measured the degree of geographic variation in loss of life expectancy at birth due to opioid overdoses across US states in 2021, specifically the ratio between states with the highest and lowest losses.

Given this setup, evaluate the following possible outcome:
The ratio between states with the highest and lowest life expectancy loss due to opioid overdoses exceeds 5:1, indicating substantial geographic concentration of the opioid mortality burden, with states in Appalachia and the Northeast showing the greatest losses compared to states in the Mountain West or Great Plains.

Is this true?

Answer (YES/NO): YES